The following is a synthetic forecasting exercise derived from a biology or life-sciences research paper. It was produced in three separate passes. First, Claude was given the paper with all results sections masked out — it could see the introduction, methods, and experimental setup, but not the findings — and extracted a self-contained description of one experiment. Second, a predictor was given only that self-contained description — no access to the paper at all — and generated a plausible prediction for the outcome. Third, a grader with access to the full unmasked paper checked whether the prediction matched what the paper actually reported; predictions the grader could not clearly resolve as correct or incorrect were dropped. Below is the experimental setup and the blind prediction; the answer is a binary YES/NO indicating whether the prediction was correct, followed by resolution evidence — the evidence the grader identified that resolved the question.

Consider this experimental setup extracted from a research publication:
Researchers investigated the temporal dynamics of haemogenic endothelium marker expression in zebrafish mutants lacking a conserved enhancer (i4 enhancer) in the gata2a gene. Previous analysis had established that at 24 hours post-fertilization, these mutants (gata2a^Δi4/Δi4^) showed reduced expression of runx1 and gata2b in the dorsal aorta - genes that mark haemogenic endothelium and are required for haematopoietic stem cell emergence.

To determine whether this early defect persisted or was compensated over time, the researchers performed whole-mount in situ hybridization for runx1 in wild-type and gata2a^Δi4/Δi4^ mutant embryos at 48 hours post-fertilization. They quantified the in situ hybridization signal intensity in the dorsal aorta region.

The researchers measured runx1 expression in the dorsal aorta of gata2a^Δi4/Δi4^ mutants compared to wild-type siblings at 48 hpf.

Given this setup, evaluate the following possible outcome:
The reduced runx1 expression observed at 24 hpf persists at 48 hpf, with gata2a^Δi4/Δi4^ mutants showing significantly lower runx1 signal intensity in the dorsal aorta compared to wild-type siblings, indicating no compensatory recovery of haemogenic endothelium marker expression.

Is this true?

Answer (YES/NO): NO